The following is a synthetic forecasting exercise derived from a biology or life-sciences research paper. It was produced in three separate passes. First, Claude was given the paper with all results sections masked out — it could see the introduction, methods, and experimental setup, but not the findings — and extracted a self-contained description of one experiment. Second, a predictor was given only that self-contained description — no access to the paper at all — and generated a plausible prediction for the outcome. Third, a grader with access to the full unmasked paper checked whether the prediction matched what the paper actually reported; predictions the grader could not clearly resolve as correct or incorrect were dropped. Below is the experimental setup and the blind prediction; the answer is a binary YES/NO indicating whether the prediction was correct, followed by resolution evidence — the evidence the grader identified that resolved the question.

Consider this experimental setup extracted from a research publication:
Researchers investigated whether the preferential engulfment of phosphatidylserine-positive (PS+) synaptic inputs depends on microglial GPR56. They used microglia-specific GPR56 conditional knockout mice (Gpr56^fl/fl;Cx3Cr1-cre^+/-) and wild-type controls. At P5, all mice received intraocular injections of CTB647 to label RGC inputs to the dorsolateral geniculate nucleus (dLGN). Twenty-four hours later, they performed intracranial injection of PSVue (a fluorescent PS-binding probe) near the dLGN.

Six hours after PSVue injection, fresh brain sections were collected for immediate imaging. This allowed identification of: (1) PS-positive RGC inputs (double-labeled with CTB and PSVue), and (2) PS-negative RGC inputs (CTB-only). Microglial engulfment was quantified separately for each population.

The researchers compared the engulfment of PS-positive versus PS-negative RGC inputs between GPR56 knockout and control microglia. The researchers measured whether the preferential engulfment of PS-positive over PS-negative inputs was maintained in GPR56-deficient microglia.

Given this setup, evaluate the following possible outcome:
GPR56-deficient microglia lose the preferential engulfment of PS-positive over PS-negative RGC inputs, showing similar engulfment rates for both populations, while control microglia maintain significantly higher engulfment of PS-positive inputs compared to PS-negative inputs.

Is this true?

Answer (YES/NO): NO